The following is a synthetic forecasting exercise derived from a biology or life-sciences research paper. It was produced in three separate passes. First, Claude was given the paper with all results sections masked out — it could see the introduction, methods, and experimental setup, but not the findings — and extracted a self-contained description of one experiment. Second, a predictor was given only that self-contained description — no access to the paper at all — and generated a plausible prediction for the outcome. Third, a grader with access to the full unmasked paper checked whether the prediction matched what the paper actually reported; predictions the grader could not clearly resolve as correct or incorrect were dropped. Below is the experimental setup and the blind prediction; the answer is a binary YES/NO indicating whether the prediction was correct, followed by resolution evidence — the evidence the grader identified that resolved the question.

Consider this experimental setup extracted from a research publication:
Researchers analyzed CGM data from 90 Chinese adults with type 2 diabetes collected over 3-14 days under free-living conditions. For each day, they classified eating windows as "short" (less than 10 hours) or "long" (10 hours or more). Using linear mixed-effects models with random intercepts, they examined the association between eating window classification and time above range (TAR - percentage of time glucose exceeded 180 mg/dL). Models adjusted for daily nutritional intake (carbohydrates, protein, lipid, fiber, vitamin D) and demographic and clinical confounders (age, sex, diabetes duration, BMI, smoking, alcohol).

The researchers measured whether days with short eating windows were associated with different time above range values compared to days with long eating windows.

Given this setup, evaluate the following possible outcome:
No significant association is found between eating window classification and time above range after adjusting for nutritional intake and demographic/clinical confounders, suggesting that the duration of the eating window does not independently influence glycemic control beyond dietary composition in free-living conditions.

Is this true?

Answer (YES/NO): YES